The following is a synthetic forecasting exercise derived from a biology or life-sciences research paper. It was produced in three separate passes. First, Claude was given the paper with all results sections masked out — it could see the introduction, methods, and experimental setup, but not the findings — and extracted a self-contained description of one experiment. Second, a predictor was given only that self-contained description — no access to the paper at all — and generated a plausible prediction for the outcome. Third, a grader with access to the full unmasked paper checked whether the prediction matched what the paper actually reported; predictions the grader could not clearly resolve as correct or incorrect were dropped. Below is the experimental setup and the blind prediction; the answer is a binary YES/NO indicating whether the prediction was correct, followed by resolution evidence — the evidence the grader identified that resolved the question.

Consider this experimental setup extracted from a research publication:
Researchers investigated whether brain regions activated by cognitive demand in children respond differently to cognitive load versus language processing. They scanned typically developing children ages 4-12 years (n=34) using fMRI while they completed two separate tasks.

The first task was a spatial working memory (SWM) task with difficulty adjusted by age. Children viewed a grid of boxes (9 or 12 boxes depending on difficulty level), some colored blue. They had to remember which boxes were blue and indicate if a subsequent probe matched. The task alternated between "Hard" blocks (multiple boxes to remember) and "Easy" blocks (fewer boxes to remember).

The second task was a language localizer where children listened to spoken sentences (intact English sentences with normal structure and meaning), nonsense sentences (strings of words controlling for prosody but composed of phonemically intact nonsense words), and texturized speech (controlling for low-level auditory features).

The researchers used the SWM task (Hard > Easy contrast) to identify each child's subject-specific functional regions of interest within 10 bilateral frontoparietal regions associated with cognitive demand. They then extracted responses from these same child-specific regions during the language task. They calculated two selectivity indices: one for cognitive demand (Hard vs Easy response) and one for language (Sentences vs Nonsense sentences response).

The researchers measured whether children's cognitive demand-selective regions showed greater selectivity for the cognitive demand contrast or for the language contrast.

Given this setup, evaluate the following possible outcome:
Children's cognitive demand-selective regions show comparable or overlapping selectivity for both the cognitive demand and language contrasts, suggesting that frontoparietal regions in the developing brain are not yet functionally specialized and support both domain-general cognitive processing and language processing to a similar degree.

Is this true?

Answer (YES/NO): NO